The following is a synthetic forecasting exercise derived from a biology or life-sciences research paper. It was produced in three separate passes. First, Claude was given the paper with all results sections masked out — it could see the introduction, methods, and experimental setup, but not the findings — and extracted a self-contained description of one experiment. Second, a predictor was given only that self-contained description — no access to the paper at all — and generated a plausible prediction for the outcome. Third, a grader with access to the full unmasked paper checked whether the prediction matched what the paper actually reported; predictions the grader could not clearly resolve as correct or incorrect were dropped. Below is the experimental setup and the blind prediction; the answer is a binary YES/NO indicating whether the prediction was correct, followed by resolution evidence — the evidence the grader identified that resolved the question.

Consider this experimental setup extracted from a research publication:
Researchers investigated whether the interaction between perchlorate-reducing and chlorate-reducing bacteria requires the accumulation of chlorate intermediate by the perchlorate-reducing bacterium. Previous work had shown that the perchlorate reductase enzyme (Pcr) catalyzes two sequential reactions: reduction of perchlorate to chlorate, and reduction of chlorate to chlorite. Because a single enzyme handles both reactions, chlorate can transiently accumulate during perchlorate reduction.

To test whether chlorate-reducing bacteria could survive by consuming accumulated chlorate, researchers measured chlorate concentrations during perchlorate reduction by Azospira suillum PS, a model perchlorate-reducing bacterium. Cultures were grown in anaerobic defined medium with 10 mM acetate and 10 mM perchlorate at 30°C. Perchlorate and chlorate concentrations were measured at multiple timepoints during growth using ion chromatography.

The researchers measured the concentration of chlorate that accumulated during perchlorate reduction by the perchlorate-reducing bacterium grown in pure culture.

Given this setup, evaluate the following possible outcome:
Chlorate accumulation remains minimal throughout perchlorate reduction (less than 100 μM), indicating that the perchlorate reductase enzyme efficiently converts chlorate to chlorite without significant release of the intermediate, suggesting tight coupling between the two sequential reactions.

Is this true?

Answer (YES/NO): NO